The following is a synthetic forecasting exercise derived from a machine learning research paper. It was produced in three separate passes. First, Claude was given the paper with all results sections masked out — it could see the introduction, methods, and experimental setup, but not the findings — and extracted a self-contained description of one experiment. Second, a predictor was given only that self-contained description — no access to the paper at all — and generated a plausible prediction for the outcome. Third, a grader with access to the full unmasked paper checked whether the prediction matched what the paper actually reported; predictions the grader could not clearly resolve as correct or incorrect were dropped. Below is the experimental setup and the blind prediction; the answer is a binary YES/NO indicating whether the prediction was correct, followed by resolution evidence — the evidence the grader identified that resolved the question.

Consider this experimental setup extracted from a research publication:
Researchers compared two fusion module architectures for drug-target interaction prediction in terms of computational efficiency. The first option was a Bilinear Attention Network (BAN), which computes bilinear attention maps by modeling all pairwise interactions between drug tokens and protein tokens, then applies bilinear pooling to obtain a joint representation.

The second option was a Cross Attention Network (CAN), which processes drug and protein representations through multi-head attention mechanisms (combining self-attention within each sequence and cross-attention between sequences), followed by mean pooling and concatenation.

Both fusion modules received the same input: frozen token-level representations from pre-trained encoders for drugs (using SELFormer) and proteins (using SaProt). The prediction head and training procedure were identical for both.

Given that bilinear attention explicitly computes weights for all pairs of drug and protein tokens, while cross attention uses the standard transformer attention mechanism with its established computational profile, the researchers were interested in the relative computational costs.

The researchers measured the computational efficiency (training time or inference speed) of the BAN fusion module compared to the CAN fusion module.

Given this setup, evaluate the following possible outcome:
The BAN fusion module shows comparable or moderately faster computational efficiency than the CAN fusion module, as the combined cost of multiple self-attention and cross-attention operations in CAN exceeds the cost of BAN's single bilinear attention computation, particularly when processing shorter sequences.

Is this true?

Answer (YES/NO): NO